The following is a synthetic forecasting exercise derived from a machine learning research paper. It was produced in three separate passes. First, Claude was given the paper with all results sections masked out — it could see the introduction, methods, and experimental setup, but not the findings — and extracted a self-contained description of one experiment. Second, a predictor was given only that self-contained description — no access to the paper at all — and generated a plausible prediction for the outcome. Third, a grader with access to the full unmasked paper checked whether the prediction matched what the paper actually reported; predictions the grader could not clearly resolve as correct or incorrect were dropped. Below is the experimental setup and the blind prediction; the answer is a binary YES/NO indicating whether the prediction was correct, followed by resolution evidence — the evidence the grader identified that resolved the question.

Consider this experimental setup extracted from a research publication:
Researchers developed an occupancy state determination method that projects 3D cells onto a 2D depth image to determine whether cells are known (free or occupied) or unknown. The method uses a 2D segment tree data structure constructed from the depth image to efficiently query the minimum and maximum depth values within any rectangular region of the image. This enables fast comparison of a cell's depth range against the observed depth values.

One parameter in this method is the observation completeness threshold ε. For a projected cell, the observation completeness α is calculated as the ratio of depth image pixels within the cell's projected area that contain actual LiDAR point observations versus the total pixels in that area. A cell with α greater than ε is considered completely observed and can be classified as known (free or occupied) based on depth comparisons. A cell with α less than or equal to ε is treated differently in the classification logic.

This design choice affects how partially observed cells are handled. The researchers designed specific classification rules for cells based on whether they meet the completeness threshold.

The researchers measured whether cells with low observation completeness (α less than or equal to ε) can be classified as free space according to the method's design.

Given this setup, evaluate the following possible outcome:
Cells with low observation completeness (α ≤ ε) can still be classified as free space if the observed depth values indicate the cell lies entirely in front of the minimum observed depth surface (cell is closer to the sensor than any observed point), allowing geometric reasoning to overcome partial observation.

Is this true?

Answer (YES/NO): NO